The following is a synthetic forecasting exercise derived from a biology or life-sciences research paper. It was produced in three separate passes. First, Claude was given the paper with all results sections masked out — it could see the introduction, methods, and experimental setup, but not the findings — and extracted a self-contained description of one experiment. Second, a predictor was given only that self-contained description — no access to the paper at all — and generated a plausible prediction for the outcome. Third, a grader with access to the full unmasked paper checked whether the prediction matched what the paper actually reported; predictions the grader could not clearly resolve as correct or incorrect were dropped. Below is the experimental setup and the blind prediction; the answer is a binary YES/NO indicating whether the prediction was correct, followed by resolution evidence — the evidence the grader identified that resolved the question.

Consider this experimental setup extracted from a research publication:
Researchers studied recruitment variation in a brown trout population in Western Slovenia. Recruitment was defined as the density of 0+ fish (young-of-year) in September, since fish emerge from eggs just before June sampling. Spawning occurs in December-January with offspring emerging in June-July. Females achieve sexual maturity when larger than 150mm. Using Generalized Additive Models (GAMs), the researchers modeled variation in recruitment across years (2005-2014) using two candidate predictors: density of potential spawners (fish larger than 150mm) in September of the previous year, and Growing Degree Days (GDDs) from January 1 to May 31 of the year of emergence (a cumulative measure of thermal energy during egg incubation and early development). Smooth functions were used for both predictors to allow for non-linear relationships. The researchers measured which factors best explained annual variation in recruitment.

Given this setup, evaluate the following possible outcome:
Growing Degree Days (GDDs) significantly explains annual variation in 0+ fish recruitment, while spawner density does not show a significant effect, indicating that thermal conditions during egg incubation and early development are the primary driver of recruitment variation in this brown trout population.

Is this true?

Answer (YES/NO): NO